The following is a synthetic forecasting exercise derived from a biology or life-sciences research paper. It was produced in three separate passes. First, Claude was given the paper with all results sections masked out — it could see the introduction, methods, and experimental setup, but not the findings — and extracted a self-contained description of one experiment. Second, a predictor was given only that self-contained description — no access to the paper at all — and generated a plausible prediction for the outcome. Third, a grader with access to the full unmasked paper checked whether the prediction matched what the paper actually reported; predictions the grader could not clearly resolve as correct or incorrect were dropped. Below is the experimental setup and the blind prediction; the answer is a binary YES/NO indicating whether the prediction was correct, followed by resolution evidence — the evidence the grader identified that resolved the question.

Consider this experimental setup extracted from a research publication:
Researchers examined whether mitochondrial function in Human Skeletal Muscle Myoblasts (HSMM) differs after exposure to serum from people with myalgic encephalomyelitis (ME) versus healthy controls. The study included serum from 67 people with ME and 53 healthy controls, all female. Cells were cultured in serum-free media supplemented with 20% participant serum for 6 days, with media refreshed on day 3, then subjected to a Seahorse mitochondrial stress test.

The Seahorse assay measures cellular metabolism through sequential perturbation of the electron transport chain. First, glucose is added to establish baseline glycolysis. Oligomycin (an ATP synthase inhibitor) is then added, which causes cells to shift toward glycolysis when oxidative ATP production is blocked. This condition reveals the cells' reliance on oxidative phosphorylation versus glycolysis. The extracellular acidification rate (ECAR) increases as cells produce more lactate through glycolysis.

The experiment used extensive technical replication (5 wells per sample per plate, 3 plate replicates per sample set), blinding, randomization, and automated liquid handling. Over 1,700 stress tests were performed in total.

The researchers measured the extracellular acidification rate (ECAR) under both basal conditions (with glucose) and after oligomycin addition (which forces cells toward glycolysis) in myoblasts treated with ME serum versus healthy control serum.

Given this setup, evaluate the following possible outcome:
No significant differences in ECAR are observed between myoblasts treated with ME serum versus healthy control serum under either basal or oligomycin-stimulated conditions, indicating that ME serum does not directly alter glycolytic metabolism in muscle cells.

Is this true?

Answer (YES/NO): YES